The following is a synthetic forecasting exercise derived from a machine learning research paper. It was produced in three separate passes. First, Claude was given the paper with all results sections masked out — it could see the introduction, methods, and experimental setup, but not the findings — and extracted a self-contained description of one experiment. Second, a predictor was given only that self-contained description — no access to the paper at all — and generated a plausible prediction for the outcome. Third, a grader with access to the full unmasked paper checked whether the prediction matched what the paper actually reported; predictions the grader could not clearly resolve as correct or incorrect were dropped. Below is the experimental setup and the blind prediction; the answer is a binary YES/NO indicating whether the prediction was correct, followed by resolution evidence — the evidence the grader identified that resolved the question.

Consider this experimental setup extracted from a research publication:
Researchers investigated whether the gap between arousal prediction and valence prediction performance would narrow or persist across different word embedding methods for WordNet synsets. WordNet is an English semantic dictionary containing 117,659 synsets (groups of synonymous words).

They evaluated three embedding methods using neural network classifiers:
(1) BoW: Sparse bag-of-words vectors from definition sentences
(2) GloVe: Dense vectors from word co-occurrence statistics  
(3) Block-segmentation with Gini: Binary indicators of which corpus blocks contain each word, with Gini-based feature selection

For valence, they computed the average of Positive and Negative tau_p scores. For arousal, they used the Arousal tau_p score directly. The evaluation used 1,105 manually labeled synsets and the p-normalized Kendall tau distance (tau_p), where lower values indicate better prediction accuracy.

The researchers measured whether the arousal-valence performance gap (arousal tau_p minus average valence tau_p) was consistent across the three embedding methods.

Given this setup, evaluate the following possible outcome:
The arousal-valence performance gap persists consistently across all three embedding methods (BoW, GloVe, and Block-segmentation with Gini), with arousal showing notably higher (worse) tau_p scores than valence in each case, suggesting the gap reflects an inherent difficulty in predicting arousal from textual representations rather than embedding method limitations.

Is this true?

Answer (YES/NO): NO